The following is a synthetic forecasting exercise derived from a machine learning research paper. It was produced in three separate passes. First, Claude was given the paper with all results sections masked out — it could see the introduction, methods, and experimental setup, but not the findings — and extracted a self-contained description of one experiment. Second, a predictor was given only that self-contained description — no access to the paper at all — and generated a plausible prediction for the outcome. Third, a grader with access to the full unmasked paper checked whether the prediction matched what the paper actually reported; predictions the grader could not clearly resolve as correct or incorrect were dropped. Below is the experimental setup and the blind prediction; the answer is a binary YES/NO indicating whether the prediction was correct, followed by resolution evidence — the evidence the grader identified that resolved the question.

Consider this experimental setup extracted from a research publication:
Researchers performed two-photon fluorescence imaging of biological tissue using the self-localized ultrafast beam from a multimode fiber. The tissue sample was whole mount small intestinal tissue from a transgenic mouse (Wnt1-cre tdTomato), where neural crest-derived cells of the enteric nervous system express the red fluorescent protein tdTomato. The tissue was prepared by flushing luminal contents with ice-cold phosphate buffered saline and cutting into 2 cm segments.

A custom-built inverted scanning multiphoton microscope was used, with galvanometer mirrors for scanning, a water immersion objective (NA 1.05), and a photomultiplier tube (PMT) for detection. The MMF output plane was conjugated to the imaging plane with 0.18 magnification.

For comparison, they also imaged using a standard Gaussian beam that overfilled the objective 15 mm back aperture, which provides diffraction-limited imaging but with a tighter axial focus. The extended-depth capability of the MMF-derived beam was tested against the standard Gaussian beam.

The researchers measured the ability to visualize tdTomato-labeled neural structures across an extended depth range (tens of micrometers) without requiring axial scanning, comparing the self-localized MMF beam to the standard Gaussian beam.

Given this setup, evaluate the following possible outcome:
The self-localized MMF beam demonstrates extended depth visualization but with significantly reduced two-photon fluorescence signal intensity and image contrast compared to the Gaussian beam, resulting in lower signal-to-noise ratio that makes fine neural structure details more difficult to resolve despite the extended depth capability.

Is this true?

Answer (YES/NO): NO